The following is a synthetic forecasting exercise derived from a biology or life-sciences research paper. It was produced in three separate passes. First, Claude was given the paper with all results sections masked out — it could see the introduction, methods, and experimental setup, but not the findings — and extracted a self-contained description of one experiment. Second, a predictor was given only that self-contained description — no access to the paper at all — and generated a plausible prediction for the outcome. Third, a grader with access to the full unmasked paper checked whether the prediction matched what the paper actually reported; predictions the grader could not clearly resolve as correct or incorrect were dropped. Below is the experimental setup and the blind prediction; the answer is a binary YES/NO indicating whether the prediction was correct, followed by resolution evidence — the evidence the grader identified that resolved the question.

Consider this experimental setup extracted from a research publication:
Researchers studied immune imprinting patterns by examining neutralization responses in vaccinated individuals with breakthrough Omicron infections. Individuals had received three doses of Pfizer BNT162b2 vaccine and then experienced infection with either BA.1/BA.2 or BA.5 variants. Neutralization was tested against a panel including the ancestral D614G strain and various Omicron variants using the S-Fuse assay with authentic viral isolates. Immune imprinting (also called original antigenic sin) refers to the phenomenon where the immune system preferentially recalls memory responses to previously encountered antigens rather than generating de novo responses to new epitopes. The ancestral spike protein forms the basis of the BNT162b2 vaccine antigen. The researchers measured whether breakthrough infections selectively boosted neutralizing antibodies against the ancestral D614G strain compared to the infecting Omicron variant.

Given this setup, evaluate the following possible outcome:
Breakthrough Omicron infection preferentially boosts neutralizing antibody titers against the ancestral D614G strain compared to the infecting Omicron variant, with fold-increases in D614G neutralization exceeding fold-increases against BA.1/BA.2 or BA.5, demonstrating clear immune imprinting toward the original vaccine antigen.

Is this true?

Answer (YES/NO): NO